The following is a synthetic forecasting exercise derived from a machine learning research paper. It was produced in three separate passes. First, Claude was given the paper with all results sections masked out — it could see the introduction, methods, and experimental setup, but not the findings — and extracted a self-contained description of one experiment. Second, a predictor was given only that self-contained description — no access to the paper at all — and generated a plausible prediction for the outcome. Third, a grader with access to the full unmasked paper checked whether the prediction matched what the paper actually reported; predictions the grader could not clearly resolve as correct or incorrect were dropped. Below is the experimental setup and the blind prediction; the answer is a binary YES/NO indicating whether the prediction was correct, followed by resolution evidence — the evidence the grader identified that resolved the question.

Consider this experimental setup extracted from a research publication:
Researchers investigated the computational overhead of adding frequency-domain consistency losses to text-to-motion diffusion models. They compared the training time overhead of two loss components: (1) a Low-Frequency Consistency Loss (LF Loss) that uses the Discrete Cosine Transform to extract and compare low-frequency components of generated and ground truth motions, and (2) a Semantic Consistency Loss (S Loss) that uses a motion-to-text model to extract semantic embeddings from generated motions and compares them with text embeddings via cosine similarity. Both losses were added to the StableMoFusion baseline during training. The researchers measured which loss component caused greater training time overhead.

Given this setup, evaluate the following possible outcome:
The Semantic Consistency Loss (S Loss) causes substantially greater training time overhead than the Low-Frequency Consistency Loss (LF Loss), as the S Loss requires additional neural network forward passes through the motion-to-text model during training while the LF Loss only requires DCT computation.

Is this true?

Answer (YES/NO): YES